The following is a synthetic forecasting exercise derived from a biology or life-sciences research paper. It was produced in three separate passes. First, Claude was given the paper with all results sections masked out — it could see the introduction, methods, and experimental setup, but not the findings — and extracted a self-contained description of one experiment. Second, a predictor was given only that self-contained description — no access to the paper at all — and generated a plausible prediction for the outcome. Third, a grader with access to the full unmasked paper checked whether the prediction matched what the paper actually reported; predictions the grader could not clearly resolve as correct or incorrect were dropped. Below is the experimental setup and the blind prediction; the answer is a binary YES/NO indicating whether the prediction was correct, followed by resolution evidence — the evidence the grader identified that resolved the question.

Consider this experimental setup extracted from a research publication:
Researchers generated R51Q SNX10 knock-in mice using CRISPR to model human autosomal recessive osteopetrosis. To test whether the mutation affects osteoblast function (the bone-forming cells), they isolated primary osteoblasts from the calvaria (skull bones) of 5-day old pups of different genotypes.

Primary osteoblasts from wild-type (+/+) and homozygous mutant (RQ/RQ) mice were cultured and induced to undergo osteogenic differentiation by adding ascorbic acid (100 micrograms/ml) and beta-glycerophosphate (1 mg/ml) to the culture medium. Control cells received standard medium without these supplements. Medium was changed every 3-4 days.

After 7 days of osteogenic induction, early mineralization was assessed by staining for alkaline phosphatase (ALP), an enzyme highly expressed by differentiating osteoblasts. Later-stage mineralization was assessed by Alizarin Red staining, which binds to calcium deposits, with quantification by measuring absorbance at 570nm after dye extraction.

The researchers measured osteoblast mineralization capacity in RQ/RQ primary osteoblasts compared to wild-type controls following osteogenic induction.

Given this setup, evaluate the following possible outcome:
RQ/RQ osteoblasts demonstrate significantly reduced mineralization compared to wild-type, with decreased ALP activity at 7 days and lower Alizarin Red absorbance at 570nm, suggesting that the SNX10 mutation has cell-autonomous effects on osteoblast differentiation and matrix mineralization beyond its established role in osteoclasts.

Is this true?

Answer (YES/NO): NO